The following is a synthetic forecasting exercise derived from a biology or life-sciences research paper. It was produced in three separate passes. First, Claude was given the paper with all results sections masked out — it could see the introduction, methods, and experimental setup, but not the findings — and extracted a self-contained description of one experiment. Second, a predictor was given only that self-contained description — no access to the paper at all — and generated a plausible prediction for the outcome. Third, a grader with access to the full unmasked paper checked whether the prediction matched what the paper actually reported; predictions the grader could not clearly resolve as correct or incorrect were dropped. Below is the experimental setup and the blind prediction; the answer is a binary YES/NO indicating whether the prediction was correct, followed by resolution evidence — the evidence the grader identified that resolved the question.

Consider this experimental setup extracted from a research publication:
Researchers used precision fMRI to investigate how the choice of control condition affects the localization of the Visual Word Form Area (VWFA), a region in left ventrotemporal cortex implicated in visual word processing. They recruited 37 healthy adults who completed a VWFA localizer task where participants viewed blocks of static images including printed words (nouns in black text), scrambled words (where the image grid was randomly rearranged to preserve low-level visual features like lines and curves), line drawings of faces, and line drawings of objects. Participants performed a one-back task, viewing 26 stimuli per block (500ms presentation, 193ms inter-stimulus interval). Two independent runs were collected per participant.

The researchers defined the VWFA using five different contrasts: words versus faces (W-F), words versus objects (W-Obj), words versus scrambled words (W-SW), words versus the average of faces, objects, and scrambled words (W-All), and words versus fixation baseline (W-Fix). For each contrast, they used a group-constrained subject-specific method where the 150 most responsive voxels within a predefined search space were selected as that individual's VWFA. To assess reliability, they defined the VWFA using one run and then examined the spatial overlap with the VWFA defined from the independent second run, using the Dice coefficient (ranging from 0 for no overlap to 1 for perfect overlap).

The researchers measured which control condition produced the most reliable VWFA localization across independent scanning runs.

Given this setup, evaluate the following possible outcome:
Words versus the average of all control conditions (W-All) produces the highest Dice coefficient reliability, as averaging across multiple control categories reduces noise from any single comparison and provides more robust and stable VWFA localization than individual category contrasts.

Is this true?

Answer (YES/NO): YES